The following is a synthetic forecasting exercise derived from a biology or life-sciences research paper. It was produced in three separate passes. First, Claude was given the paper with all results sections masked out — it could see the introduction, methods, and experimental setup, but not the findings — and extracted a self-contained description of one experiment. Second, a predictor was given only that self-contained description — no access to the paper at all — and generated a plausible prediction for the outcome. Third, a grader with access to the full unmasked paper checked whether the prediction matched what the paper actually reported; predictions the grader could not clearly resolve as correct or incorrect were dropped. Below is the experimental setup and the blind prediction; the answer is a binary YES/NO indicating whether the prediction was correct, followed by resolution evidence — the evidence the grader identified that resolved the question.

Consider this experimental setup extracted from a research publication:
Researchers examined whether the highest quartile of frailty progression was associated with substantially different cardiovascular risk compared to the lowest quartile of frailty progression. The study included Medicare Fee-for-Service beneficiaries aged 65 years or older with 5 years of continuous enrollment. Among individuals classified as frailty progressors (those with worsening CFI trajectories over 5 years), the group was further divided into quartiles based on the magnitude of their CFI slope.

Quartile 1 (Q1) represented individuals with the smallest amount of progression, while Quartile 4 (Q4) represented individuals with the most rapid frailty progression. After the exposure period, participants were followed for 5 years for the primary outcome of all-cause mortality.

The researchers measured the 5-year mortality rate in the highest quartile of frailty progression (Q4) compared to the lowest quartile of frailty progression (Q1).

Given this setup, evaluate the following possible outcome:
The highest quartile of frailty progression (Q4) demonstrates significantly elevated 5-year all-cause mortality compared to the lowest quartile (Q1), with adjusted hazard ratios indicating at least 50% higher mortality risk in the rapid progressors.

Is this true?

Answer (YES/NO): YES